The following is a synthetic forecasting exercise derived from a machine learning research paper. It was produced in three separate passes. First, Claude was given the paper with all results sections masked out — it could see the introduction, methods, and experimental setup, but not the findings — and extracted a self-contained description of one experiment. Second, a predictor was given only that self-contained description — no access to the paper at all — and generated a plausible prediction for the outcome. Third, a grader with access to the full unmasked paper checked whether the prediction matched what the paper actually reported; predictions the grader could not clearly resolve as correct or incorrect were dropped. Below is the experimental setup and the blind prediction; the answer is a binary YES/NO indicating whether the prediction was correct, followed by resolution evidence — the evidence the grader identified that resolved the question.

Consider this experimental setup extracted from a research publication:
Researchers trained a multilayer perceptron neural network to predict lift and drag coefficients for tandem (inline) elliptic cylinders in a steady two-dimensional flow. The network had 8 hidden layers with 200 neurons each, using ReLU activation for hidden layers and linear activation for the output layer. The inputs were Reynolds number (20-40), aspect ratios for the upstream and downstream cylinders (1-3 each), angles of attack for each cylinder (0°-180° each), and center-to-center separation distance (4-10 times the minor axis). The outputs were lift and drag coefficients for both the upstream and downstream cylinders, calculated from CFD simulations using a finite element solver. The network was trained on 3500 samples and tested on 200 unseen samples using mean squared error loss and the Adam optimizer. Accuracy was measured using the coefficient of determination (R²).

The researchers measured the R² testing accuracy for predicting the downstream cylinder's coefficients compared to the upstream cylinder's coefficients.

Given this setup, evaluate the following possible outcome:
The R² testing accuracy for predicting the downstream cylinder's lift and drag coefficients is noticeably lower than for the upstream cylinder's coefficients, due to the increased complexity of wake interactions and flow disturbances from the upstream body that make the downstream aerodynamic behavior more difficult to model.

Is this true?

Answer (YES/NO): NO